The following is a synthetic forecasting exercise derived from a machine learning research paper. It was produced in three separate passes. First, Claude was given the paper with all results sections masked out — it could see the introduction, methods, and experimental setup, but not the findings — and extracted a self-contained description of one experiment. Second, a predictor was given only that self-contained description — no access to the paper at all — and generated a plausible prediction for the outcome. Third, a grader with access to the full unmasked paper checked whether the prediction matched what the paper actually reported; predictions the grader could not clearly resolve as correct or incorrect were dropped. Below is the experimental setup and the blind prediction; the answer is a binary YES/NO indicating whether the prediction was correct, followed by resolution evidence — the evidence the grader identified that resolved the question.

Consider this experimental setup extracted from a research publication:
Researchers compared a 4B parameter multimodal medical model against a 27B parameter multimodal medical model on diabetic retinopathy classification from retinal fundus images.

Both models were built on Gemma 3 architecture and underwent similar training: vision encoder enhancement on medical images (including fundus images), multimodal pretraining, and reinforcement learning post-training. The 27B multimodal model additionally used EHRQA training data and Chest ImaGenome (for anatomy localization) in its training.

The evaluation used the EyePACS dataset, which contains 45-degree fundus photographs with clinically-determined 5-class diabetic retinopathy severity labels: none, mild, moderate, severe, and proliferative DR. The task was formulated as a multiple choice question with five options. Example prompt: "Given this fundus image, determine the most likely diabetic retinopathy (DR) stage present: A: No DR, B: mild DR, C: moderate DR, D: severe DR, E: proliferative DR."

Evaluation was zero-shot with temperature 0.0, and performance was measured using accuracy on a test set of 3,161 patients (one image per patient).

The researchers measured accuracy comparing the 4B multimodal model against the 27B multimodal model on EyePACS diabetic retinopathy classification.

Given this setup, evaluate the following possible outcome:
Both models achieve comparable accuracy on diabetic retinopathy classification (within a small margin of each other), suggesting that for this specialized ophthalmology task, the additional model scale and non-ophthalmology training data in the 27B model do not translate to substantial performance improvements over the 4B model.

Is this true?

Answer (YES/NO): NO